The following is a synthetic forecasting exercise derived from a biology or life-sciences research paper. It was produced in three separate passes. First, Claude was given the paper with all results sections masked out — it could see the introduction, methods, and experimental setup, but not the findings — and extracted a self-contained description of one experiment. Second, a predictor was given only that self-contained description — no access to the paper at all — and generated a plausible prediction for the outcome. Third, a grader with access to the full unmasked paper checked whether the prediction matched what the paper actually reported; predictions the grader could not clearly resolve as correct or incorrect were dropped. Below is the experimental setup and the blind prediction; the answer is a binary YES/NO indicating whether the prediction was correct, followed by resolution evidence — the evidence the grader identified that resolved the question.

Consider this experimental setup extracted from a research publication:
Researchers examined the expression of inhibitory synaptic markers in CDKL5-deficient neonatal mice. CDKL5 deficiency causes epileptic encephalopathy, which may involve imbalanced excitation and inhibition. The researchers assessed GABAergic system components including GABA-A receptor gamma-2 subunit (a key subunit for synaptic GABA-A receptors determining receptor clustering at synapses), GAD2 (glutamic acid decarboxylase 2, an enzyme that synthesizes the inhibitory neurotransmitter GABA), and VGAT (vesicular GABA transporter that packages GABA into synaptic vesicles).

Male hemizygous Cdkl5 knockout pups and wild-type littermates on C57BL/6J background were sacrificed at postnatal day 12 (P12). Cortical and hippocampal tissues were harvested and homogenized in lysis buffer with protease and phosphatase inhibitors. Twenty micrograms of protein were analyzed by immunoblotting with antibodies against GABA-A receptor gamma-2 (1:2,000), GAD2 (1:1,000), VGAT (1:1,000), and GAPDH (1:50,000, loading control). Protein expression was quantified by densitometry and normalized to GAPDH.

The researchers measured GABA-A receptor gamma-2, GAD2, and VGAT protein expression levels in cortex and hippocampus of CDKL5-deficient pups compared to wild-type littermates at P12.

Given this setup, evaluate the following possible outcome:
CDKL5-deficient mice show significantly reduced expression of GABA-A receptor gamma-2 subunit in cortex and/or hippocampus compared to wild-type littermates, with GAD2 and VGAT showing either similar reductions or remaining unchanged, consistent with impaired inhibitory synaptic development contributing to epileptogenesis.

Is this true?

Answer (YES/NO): NO